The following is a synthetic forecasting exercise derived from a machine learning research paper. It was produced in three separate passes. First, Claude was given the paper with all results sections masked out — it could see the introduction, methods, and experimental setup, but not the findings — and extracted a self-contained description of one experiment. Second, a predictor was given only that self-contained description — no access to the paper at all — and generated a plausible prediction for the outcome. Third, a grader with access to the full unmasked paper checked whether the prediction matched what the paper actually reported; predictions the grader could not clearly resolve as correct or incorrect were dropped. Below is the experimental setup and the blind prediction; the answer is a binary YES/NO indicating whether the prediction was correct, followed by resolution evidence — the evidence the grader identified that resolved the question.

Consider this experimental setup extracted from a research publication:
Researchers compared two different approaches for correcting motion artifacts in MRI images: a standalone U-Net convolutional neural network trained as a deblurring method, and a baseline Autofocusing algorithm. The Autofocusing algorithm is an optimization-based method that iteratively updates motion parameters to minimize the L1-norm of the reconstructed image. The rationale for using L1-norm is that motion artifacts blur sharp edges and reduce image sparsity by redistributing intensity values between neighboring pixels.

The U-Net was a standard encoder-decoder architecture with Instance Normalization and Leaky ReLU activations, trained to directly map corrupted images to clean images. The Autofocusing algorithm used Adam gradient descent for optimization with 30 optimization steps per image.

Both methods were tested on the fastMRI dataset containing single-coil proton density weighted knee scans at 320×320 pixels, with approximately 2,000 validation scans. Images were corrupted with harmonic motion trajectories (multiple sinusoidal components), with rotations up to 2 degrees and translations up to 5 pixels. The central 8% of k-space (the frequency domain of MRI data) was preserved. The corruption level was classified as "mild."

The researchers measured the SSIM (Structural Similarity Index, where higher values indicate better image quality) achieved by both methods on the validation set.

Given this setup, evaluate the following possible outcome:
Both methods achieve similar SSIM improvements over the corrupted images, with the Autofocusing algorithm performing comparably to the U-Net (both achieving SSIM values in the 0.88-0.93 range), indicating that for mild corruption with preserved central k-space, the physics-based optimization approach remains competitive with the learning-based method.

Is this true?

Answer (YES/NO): NO